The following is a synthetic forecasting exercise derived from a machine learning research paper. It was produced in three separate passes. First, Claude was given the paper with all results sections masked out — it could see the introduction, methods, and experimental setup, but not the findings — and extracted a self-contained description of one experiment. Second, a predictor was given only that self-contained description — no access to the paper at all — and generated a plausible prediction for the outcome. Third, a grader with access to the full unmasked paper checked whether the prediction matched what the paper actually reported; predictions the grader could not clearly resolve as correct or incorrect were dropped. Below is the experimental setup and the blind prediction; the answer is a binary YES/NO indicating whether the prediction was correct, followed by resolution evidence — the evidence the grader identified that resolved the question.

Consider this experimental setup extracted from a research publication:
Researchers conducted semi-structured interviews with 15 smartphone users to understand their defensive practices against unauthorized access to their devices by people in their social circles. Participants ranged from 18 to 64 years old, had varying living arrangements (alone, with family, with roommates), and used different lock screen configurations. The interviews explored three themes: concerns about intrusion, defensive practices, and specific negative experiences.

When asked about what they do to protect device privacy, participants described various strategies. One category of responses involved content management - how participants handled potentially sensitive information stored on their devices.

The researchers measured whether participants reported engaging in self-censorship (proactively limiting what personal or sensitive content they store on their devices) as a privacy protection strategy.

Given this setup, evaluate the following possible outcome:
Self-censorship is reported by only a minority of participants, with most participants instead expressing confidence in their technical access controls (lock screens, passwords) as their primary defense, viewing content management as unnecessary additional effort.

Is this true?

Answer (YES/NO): NO